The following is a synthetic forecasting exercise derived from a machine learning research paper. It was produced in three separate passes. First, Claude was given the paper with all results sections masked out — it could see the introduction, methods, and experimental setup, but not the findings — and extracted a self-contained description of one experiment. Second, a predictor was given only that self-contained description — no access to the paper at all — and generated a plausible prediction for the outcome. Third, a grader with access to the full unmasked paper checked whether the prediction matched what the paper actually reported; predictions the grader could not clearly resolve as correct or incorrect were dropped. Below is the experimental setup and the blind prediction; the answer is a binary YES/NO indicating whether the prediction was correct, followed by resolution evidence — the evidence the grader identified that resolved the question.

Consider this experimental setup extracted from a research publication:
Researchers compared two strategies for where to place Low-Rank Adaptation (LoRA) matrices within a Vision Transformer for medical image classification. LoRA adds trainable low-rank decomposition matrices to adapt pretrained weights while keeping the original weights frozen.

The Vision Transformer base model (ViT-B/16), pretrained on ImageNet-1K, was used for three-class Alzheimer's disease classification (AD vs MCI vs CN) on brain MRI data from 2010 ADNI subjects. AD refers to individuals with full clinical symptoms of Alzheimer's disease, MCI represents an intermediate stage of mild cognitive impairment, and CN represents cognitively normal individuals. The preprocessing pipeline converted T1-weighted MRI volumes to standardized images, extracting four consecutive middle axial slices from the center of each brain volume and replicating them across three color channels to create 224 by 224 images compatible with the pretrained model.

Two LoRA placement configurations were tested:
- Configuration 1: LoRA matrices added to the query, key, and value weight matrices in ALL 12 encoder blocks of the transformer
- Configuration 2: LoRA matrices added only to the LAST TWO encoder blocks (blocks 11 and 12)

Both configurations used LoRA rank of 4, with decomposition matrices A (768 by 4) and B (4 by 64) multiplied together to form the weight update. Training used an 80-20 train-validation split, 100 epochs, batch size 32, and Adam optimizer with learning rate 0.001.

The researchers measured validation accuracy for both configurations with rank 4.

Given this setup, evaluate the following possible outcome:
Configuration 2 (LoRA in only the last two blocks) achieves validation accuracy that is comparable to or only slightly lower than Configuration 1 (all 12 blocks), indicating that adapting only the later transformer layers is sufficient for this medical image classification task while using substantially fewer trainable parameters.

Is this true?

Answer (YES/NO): NO